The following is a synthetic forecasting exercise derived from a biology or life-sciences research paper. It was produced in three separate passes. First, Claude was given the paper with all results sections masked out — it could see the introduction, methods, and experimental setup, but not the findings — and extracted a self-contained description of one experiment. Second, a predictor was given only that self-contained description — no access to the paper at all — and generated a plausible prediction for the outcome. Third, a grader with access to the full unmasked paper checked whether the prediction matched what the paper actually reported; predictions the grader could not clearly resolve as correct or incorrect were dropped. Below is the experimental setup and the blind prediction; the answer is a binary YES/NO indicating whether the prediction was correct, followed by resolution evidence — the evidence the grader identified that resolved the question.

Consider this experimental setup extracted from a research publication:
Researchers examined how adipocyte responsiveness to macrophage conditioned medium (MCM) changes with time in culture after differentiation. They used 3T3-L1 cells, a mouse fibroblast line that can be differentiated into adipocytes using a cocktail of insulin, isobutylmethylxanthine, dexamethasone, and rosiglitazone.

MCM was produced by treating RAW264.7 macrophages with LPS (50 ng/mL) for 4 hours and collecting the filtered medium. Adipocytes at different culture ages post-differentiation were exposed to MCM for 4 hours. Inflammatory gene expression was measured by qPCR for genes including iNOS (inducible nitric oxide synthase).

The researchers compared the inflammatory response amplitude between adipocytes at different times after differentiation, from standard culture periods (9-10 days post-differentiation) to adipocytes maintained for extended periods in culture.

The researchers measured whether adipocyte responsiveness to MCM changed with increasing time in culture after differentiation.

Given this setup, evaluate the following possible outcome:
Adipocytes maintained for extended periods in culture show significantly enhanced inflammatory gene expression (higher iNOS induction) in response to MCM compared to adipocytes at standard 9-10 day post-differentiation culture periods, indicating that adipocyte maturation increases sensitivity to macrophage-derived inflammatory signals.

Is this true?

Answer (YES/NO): NO